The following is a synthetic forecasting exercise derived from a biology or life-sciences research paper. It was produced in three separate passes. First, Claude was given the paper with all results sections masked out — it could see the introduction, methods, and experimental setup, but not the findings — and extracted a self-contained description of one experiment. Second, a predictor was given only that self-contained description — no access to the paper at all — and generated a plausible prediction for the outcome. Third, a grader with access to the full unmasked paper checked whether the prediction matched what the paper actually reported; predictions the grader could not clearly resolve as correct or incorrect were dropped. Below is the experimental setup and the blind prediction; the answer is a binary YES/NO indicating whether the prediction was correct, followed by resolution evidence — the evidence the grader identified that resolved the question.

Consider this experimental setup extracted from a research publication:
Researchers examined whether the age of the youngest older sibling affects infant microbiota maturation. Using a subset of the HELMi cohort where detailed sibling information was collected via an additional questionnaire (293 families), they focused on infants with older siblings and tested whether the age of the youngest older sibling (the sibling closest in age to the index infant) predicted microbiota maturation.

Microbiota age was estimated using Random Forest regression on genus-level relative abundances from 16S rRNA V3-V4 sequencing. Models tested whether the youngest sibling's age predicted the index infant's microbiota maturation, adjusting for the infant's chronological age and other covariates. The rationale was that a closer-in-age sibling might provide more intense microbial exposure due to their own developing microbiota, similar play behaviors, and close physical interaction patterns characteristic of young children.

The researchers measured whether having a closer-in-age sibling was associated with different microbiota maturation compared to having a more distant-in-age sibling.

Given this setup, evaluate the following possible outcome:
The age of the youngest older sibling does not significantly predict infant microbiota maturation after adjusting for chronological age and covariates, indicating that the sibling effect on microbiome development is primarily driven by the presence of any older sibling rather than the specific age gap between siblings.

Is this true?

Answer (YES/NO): YES